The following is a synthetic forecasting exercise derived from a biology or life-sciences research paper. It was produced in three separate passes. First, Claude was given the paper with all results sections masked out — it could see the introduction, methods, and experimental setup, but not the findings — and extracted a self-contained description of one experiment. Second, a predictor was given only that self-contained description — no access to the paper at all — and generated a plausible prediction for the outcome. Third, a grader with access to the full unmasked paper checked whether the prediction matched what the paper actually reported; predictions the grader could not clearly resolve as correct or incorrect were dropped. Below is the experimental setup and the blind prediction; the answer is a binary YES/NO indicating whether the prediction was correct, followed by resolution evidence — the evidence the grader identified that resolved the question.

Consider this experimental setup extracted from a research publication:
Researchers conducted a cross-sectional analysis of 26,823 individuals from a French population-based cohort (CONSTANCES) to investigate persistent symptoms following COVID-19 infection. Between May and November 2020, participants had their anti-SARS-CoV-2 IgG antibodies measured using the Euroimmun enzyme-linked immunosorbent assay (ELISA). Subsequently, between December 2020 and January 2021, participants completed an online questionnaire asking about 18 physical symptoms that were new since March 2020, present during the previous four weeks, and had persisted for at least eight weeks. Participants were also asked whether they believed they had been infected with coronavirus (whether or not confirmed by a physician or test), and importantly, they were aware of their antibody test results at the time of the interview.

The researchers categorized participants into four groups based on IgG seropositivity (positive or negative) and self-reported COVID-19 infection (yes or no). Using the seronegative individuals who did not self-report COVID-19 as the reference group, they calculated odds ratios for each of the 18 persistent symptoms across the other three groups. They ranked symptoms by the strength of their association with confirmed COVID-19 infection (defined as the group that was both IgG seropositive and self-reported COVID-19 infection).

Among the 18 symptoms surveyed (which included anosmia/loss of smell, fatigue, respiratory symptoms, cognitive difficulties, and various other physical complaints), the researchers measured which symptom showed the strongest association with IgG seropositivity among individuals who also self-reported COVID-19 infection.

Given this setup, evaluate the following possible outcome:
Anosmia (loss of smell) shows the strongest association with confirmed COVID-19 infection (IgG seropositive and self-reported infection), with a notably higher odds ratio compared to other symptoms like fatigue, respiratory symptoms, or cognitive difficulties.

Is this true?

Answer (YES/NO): YES